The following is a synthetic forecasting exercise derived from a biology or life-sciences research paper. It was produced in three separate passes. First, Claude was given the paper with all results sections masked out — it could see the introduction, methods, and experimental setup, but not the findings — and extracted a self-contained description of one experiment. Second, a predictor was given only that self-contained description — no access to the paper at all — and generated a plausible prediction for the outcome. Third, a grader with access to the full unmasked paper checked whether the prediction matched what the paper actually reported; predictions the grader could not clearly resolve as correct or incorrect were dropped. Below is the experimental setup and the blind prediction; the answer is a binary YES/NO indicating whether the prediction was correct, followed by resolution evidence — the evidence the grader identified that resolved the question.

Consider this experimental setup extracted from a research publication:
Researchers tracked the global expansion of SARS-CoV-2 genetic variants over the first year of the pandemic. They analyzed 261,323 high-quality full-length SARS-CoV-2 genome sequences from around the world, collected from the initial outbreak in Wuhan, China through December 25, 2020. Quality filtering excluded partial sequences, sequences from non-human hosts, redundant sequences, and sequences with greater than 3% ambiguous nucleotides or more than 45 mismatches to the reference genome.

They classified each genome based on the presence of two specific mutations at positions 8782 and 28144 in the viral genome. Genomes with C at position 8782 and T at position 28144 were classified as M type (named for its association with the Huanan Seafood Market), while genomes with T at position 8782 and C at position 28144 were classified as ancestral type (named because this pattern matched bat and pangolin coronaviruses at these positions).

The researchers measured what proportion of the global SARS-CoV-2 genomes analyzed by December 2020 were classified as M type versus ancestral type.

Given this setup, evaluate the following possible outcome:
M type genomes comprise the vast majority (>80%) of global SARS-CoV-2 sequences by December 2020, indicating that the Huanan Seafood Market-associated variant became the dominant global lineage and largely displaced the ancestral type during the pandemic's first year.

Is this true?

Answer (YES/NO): YES